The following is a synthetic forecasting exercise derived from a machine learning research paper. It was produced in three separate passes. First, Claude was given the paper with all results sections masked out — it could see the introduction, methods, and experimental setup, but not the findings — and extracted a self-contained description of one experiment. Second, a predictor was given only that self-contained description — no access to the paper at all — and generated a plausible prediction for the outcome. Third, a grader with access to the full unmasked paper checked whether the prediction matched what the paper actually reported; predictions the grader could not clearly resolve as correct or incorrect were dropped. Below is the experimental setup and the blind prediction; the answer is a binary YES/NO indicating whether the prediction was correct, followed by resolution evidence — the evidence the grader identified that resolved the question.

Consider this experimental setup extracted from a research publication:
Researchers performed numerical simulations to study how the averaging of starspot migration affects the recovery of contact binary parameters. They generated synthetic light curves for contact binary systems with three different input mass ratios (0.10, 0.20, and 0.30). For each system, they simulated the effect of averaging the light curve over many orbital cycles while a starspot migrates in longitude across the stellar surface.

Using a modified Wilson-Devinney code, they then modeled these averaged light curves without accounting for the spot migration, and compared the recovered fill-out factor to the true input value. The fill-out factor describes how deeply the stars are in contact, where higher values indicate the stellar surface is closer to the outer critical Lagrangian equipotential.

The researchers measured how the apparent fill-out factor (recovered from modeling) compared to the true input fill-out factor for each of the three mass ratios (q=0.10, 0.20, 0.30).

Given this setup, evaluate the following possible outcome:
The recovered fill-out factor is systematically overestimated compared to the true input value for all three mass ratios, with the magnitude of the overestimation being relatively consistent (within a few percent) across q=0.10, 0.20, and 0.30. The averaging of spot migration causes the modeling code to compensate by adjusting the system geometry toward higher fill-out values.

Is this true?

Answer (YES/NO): NO